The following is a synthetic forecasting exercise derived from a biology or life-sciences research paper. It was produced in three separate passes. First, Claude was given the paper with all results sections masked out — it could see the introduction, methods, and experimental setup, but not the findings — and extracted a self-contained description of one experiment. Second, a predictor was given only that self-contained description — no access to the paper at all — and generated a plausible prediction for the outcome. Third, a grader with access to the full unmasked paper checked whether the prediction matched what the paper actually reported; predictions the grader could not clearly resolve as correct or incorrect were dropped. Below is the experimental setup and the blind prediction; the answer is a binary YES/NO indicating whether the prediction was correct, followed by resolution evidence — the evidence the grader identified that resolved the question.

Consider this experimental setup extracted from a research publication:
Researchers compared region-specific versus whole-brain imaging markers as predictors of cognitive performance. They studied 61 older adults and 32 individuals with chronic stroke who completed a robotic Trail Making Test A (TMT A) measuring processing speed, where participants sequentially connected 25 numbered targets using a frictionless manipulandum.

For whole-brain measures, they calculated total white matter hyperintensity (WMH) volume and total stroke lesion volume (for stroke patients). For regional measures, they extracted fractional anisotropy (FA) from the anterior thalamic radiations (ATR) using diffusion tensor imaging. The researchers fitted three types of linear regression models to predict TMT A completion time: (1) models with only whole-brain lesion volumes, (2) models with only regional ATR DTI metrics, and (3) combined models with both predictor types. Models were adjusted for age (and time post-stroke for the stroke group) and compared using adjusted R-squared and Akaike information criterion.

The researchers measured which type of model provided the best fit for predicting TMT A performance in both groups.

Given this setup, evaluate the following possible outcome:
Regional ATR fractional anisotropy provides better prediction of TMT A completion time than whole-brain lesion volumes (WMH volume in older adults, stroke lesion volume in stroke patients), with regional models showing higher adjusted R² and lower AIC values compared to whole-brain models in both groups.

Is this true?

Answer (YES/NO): YES